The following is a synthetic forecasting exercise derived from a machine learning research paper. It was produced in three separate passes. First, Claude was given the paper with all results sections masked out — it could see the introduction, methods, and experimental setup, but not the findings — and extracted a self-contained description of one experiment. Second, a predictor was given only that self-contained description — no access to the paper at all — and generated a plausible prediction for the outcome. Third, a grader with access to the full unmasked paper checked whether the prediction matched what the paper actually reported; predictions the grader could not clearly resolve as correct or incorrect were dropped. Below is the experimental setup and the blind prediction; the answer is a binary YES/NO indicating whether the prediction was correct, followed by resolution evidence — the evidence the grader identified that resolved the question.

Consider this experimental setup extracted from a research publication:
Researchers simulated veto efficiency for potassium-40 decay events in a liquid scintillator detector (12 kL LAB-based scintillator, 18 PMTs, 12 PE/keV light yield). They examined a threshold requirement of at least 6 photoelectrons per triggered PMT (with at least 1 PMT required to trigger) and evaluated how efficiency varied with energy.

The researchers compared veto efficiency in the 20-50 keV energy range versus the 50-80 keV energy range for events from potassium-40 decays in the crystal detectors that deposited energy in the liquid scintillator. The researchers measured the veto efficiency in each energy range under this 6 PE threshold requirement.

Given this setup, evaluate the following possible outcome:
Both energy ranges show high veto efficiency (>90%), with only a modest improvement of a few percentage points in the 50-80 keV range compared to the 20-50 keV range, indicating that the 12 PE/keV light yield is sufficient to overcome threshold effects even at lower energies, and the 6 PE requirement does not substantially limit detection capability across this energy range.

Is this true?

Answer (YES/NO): NO